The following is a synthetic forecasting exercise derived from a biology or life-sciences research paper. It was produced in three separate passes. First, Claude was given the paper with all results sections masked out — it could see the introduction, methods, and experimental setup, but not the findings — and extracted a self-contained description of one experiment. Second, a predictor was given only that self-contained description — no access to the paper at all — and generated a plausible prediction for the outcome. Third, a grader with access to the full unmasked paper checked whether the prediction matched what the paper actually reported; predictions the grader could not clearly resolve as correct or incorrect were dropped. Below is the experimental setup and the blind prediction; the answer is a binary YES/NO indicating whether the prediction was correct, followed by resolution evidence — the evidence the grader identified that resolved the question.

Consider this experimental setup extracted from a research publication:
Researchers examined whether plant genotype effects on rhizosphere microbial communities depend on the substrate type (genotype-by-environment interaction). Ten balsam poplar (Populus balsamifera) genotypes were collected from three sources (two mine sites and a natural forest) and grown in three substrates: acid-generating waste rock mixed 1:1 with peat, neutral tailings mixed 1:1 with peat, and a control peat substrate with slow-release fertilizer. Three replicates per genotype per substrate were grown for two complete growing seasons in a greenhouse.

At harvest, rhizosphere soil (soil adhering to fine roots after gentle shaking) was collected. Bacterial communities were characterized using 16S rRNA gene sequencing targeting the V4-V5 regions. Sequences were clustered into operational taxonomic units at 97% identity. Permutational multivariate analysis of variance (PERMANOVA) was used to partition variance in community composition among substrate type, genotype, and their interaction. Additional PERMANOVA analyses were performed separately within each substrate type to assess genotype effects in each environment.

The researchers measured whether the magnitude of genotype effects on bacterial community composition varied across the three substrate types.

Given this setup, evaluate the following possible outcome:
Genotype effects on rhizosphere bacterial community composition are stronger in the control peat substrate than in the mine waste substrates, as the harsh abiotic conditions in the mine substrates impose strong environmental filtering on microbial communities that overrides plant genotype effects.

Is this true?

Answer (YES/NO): NO